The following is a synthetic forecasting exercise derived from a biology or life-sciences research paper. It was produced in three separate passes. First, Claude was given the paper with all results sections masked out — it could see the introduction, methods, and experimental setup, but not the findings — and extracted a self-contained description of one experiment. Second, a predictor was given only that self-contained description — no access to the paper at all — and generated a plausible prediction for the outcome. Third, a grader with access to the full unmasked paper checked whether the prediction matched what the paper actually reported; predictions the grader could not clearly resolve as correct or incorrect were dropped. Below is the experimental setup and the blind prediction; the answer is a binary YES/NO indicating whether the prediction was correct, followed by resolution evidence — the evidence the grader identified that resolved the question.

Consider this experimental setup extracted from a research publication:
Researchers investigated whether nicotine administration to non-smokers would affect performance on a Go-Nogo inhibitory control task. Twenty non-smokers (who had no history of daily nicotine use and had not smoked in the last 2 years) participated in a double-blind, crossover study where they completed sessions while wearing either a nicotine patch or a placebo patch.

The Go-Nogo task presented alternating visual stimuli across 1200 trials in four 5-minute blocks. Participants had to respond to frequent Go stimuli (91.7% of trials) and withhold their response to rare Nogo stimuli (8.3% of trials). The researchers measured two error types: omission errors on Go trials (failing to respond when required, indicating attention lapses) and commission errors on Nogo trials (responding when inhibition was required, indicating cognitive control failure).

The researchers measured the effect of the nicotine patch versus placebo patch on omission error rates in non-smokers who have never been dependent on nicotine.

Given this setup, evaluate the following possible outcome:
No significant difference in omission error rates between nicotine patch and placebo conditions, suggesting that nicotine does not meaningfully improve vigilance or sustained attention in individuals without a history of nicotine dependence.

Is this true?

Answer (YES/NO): NO